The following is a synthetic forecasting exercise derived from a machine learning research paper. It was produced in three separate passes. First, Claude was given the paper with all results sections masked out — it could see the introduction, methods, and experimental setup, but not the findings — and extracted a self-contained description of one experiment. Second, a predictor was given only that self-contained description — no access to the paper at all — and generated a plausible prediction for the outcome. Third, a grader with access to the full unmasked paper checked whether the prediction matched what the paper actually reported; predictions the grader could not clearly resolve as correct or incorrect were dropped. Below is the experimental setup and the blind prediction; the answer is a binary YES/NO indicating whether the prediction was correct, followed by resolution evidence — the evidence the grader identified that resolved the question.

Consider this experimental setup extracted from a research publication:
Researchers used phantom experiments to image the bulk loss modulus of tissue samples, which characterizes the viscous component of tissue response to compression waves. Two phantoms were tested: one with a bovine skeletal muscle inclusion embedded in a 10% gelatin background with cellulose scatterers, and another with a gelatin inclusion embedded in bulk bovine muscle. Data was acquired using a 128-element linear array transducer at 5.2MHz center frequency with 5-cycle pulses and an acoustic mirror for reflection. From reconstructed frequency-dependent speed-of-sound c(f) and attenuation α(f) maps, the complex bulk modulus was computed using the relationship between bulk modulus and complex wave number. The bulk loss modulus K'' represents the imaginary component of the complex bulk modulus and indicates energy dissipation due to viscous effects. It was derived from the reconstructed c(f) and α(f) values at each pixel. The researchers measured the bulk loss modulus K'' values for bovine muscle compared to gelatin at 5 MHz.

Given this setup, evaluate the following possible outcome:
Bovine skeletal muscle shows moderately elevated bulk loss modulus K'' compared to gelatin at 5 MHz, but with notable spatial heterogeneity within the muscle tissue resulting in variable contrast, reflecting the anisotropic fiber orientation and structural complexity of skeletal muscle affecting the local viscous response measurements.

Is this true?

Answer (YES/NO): NO